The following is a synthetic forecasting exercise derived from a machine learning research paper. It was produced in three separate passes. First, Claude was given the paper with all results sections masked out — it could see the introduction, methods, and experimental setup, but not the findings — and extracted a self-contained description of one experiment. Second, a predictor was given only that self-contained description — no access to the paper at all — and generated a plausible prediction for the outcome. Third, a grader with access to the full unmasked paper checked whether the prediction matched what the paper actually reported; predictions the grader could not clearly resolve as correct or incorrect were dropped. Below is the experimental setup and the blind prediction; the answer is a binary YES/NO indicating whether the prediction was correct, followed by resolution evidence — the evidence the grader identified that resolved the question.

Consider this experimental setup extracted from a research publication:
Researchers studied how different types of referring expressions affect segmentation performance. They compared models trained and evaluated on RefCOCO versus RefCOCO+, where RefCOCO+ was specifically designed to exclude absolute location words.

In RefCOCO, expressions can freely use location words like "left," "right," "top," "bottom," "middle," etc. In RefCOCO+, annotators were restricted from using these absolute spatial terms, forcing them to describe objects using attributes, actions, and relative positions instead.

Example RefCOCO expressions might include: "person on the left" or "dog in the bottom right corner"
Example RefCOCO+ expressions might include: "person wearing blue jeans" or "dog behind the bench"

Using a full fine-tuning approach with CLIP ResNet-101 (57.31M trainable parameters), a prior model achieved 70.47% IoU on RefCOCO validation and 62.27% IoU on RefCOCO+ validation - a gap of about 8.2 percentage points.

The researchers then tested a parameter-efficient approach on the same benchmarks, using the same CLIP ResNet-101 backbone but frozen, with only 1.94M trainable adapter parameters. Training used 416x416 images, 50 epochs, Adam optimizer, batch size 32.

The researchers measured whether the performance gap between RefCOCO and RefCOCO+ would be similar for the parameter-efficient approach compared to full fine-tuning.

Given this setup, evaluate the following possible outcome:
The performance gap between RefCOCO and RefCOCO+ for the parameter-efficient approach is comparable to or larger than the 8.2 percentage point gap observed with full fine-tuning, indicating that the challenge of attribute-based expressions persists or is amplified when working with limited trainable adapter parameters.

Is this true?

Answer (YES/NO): YES